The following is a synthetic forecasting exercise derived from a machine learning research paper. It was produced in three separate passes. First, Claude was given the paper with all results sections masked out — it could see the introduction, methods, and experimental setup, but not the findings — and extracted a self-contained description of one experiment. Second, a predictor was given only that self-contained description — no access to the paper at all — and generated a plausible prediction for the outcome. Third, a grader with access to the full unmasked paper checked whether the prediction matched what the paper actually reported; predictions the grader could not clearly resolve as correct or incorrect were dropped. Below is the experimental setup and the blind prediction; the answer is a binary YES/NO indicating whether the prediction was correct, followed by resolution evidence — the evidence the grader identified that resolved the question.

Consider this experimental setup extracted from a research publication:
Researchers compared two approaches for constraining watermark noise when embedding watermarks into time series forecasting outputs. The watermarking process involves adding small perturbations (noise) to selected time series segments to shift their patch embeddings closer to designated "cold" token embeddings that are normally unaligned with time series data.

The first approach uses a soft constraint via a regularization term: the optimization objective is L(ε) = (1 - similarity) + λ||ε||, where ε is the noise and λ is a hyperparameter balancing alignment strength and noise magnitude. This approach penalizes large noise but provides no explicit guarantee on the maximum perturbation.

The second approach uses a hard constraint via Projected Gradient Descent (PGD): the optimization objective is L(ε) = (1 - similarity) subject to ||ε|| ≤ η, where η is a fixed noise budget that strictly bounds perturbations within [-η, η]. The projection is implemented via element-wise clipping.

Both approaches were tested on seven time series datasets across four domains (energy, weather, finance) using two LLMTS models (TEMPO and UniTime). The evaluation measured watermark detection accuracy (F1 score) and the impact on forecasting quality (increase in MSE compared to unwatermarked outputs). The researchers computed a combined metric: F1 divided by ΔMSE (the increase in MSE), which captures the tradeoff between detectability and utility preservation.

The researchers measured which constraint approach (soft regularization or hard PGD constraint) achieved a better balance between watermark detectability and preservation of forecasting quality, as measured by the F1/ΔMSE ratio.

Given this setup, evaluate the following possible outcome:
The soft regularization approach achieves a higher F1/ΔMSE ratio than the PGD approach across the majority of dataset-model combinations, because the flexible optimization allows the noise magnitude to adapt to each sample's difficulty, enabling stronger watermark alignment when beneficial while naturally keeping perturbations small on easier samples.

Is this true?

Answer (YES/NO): NO